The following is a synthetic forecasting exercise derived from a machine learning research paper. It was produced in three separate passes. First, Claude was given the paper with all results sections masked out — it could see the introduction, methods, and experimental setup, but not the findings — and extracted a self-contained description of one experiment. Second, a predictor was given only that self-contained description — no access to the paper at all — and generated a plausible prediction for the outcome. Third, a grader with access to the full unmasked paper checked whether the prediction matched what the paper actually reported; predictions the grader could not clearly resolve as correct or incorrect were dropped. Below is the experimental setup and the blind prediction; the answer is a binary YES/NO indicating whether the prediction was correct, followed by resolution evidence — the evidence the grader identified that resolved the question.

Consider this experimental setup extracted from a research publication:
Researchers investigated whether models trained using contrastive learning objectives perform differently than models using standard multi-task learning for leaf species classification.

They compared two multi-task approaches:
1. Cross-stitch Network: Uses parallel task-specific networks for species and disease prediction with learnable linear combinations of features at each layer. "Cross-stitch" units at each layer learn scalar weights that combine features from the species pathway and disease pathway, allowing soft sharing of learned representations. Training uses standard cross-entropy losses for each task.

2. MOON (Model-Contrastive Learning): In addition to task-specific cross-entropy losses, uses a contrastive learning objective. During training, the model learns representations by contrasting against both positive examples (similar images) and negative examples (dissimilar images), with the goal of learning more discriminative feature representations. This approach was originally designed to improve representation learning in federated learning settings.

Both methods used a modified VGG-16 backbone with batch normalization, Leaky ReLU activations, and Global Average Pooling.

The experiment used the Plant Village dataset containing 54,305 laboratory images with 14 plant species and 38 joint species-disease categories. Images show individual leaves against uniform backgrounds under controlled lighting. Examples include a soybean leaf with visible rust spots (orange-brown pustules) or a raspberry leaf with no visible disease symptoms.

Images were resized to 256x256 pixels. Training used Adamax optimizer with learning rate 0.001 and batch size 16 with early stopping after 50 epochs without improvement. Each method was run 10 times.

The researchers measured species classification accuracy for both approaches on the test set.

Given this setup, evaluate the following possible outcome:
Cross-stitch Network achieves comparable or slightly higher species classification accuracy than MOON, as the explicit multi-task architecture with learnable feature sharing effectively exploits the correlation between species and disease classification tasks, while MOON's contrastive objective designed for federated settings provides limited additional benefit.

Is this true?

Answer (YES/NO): YES